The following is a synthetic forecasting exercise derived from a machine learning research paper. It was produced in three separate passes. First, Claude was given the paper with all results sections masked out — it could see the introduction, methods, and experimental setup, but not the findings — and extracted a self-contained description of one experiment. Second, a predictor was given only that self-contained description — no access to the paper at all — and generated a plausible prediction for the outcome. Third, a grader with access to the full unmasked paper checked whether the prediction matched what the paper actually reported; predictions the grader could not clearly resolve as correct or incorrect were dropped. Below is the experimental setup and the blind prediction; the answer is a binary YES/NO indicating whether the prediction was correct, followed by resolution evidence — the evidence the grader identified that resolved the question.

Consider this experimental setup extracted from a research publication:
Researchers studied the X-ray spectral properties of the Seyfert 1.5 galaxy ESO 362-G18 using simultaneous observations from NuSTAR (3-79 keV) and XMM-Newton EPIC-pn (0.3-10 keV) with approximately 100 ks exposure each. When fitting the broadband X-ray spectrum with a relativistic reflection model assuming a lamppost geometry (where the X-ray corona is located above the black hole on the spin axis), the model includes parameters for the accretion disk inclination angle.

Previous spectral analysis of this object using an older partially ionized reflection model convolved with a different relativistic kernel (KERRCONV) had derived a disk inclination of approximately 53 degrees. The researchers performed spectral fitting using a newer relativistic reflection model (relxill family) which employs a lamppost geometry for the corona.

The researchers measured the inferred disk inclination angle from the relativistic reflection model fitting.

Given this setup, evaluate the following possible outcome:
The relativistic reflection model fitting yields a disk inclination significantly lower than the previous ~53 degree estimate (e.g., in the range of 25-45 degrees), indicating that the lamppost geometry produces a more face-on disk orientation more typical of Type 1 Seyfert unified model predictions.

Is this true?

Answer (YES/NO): YES